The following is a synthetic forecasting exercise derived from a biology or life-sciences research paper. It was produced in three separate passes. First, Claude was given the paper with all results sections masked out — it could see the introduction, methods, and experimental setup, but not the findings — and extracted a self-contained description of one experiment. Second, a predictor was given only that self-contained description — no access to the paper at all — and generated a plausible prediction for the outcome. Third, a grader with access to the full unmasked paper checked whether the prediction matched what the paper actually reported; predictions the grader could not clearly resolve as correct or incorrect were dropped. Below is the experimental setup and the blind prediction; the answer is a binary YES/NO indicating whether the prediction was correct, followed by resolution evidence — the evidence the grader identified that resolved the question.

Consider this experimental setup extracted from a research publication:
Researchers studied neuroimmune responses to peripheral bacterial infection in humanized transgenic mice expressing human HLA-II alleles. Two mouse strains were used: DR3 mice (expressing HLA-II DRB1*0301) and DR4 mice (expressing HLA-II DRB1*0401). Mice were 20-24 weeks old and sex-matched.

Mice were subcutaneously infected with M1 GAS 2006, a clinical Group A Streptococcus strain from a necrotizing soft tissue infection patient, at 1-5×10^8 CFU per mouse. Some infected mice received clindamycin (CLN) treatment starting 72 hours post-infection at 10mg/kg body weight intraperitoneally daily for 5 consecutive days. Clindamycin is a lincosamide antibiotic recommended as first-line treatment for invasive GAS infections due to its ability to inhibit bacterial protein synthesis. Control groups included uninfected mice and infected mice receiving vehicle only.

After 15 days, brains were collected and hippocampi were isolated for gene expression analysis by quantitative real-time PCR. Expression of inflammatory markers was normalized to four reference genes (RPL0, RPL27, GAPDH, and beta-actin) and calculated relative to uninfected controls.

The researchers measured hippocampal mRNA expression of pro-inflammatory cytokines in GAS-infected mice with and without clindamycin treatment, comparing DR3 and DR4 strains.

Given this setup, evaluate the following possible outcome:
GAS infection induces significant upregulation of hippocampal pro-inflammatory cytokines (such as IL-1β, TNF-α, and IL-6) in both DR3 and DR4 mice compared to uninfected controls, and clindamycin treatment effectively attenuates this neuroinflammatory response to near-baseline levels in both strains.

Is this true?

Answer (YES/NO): NO